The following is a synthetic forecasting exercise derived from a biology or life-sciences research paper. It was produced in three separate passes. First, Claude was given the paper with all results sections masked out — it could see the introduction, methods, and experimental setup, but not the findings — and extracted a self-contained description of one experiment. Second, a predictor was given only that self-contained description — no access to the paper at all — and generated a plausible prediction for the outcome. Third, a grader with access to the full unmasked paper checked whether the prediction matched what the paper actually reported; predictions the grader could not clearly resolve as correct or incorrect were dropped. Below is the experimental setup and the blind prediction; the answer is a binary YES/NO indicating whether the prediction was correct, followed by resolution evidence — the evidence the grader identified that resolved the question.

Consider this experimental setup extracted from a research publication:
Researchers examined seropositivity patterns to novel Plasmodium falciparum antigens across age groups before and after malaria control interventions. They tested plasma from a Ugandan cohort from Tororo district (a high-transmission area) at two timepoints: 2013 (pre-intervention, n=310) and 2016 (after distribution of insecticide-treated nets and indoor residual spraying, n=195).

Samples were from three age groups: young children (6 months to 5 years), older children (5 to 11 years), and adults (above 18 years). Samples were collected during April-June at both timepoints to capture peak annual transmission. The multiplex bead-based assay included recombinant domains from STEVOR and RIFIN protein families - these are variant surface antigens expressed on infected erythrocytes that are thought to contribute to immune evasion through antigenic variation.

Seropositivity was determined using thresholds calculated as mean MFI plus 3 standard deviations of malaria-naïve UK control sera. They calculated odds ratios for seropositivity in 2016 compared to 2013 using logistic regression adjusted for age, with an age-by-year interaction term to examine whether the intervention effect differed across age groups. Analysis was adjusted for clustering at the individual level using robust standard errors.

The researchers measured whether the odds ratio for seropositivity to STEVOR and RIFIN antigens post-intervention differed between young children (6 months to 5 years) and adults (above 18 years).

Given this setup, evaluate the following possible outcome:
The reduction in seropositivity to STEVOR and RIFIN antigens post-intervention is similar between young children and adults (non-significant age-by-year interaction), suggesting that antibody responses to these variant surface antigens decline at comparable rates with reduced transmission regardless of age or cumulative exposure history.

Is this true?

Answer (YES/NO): NO